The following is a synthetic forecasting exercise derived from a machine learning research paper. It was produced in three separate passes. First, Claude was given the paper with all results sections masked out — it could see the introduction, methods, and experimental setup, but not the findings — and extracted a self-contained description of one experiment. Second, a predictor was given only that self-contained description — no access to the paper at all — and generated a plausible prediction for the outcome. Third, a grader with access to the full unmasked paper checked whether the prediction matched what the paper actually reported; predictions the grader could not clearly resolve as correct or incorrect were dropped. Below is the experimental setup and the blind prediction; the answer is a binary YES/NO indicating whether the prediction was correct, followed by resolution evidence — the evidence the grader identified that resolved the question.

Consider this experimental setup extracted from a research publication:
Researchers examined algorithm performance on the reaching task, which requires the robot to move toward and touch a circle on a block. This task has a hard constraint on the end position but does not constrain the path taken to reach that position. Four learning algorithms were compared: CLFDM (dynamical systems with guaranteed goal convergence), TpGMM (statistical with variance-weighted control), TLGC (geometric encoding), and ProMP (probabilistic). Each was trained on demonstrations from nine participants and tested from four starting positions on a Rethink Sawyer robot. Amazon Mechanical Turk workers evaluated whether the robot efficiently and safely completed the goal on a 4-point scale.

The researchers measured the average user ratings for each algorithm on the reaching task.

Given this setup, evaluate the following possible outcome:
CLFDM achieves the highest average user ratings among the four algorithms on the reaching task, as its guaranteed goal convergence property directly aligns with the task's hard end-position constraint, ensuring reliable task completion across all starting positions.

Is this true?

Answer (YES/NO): NO